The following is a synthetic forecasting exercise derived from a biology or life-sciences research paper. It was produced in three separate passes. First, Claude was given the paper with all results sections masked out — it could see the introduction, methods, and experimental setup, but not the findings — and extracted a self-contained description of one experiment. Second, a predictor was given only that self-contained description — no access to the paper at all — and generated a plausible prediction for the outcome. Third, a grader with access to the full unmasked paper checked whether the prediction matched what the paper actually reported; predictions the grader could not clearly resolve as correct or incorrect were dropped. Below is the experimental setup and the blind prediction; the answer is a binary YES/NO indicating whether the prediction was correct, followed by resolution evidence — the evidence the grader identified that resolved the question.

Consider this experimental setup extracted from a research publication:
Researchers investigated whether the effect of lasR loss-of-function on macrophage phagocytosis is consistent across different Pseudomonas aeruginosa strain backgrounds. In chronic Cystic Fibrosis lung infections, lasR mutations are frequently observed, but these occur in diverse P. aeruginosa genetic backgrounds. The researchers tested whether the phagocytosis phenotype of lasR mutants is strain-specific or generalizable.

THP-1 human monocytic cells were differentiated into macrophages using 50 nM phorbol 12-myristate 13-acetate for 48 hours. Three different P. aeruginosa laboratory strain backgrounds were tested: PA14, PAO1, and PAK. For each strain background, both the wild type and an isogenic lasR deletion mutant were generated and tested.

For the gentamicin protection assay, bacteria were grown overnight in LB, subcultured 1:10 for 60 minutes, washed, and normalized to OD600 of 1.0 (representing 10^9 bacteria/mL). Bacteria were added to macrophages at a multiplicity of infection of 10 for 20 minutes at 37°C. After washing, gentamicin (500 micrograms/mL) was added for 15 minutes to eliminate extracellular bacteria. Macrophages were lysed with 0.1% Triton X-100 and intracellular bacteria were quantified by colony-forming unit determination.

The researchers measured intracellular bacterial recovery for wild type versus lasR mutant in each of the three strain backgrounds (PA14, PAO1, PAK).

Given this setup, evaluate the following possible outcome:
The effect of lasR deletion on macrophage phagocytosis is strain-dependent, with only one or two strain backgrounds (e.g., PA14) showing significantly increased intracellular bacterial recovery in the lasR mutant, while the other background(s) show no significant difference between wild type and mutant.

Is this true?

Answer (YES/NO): NO